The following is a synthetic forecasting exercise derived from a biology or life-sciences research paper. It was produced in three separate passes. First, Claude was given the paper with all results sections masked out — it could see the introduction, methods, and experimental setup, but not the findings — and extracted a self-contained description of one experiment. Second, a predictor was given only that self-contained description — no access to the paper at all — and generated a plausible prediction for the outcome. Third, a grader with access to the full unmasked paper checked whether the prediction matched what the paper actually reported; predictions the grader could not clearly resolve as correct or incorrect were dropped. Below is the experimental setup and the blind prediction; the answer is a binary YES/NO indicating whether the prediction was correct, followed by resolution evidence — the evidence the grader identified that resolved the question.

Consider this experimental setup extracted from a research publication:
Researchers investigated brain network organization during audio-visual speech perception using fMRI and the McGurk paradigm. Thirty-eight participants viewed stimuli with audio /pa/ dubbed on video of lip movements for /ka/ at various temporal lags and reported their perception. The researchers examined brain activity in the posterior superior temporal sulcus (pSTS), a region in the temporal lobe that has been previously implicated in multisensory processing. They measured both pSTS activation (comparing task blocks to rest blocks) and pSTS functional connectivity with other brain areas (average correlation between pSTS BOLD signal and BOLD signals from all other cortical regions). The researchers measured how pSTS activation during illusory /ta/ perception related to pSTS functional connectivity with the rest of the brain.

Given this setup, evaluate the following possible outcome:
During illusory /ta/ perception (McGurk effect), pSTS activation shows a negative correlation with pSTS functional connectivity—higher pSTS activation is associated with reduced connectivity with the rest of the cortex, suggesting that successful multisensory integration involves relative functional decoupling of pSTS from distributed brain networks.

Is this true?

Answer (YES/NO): YES